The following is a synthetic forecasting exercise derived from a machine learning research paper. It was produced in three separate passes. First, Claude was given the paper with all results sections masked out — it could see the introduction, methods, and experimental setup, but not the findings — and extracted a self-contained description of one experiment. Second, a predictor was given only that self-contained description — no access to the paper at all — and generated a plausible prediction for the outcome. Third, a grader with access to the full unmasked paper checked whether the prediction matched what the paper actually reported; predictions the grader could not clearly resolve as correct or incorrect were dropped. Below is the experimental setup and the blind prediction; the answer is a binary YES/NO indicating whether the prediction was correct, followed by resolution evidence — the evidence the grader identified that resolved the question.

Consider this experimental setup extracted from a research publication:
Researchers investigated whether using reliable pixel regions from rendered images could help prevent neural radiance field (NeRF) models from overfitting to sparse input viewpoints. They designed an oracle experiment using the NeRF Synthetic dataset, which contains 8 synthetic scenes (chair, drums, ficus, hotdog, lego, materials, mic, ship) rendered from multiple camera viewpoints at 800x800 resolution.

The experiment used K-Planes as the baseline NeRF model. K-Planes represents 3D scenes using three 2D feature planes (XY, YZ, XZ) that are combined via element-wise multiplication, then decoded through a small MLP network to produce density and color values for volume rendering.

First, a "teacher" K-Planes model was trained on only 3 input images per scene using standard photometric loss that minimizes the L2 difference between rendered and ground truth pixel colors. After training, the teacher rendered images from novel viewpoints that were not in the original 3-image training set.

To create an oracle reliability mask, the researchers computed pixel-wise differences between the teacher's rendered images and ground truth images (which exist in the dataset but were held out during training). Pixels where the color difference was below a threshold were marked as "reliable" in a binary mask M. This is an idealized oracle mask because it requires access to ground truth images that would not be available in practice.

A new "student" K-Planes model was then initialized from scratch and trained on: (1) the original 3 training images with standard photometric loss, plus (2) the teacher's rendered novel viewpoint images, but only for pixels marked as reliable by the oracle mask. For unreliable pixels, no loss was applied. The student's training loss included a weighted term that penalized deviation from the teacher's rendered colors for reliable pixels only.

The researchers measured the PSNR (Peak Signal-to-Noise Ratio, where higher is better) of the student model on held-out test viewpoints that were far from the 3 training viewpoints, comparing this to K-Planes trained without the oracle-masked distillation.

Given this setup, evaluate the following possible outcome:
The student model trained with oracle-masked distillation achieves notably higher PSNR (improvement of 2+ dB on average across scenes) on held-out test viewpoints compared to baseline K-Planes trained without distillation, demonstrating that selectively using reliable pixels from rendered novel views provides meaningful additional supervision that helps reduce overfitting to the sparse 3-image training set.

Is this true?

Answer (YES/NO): YES